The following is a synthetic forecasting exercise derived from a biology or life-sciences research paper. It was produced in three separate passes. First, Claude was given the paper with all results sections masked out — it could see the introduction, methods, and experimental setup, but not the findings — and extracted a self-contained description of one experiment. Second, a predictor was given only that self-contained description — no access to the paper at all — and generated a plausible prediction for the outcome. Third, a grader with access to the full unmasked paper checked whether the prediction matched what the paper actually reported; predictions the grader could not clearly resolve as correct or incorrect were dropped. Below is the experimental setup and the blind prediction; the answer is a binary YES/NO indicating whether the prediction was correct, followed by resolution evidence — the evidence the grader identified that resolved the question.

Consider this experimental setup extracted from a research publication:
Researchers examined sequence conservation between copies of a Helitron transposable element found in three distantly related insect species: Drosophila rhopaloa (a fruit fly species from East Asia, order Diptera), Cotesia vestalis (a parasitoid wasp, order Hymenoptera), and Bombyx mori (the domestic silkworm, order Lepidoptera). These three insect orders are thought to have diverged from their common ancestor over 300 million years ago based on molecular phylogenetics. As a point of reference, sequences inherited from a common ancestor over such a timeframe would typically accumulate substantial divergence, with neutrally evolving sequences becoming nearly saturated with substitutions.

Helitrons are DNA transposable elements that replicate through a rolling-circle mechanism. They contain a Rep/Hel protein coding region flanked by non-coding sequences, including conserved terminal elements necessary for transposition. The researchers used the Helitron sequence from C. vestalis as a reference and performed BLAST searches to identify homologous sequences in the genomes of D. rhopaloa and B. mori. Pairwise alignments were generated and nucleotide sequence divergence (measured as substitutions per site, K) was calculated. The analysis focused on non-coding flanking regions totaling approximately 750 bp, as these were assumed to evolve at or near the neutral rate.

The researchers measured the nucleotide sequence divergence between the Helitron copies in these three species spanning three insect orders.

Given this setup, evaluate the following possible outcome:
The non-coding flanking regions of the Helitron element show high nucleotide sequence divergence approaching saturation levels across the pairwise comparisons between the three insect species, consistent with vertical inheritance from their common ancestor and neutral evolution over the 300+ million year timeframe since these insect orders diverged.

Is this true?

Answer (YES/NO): NO